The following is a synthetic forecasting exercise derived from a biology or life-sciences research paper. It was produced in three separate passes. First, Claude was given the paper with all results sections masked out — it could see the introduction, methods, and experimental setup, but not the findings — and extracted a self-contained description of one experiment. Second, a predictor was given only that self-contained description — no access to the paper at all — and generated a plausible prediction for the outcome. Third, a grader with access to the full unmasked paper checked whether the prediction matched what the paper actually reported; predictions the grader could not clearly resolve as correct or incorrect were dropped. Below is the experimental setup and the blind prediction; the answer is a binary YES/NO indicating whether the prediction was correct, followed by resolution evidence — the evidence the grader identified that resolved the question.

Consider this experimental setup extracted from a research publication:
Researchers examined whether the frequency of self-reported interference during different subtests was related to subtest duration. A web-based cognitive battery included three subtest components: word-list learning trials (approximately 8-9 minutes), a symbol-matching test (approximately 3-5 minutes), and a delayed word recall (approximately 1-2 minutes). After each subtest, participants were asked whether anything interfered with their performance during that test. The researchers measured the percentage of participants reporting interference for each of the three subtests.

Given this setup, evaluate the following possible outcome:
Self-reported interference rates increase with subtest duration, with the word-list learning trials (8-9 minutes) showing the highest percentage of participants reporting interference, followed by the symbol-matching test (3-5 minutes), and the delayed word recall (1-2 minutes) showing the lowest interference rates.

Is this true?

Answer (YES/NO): YES